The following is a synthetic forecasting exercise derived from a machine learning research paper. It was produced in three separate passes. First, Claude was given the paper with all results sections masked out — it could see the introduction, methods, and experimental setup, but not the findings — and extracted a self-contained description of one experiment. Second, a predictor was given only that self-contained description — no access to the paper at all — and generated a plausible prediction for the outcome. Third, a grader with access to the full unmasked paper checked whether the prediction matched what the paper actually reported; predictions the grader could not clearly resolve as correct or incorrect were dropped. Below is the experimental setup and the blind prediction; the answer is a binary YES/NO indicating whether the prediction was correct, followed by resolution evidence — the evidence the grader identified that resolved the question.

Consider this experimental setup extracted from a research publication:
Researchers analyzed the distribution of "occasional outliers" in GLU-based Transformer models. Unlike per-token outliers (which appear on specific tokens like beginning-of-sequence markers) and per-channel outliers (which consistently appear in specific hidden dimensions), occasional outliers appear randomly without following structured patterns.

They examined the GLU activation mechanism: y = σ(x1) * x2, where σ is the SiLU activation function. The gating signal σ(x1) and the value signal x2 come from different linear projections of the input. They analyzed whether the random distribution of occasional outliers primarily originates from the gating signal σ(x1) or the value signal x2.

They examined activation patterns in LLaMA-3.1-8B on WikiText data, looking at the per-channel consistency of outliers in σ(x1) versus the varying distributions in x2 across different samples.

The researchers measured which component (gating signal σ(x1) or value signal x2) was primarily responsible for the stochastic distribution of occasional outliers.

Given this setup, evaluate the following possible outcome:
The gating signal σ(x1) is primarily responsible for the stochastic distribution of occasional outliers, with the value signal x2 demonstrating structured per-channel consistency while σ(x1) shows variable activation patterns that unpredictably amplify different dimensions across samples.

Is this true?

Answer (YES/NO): NO